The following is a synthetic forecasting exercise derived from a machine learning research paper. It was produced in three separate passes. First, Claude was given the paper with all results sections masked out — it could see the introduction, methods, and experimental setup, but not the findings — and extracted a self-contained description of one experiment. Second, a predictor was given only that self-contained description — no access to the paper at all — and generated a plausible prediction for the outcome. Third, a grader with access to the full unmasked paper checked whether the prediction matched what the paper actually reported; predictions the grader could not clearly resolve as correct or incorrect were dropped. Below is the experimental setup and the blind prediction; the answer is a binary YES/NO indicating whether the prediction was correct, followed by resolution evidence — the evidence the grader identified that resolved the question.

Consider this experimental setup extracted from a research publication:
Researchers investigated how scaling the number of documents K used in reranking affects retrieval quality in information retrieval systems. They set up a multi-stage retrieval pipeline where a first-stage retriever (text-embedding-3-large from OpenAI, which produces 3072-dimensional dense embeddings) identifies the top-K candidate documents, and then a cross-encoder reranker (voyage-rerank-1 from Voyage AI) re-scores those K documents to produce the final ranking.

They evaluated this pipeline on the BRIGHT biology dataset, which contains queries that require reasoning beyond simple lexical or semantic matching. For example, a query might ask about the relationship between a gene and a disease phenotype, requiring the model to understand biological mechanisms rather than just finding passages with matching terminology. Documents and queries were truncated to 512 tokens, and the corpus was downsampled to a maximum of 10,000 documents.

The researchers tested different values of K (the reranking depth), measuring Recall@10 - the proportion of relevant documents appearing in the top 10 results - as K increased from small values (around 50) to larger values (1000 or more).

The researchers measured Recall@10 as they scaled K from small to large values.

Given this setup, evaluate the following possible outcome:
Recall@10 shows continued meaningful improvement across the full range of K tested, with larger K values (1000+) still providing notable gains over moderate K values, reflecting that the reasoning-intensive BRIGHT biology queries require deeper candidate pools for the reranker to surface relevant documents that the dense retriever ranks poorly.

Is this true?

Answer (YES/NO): NO